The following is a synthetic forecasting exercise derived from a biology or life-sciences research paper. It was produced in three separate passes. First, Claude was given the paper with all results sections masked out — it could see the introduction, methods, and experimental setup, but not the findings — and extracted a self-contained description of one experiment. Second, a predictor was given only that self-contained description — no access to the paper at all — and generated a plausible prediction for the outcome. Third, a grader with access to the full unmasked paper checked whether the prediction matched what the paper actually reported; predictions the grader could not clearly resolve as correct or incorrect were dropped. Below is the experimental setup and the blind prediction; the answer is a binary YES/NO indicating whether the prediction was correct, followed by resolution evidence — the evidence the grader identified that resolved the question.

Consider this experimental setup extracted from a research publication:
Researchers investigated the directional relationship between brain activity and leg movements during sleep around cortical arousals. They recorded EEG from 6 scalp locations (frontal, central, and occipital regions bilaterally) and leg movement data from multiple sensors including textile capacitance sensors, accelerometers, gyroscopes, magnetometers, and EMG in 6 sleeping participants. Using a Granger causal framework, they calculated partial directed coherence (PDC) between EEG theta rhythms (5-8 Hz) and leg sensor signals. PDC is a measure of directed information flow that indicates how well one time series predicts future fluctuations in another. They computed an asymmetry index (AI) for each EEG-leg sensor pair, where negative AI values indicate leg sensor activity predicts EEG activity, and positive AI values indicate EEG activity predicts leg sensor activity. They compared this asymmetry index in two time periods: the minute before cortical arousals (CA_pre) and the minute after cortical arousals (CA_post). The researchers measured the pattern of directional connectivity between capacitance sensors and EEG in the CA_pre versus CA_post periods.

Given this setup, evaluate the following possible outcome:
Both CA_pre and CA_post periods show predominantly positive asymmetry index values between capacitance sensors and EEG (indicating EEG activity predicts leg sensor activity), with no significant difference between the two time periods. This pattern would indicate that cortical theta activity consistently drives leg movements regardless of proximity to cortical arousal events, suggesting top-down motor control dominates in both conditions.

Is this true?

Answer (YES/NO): NO